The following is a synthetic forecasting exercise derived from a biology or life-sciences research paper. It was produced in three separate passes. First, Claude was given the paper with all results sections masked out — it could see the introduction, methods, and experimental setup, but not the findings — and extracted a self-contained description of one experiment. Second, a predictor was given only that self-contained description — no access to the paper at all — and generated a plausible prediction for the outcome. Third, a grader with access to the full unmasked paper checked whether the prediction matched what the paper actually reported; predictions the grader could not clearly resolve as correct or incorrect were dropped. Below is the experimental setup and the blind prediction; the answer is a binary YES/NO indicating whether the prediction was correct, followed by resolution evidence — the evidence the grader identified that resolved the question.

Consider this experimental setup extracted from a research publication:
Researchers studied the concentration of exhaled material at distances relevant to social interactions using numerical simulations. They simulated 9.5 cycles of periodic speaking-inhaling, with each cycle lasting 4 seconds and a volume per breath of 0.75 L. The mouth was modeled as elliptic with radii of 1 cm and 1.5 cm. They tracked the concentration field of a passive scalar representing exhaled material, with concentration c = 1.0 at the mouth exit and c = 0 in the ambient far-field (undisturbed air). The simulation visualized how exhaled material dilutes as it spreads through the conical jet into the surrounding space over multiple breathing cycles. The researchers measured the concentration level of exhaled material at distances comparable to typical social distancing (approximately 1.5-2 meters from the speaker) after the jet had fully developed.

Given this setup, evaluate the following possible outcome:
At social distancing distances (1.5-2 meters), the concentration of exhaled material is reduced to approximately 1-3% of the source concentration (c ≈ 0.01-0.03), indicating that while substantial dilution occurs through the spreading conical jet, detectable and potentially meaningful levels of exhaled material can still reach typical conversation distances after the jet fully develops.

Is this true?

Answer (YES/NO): NO